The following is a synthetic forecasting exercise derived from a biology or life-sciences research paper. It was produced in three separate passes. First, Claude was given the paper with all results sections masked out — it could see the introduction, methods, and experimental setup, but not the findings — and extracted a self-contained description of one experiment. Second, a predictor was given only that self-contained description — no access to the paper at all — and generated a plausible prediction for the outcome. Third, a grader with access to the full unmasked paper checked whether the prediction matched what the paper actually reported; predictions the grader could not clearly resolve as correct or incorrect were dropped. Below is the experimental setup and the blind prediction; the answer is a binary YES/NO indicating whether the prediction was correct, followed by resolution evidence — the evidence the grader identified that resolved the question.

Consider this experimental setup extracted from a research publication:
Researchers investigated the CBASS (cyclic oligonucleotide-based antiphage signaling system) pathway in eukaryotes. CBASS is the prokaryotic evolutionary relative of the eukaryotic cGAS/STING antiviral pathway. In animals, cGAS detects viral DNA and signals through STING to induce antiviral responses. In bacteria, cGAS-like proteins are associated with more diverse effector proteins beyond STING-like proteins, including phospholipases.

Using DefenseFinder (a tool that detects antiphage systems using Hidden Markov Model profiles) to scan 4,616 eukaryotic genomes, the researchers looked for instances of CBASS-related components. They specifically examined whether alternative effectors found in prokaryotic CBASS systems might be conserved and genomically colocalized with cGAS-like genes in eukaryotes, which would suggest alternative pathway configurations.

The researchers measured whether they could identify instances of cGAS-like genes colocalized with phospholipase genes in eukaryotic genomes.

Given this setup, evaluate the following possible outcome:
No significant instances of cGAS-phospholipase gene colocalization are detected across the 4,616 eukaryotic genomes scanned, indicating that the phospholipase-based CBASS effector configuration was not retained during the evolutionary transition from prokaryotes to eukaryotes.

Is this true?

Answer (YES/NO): NO